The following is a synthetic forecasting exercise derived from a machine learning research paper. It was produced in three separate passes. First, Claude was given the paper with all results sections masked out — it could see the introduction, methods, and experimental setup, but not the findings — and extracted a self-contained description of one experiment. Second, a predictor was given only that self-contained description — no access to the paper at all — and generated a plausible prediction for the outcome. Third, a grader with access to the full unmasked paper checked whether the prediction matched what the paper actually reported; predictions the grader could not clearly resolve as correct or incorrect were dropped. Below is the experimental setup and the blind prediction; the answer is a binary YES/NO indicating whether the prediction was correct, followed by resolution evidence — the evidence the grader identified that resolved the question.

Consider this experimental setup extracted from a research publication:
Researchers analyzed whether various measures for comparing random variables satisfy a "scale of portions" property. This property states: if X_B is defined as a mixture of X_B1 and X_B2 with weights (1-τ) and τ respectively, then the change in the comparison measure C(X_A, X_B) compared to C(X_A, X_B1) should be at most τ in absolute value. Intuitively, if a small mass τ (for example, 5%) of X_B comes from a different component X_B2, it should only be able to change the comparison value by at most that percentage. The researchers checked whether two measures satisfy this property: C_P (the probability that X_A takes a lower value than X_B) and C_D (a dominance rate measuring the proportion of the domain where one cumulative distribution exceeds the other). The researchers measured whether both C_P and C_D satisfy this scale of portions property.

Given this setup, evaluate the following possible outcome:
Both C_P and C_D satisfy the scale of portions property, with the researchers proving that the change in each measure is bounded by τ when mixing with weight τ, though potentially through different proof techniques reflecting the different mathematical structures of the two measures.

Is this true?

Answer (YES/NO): NO